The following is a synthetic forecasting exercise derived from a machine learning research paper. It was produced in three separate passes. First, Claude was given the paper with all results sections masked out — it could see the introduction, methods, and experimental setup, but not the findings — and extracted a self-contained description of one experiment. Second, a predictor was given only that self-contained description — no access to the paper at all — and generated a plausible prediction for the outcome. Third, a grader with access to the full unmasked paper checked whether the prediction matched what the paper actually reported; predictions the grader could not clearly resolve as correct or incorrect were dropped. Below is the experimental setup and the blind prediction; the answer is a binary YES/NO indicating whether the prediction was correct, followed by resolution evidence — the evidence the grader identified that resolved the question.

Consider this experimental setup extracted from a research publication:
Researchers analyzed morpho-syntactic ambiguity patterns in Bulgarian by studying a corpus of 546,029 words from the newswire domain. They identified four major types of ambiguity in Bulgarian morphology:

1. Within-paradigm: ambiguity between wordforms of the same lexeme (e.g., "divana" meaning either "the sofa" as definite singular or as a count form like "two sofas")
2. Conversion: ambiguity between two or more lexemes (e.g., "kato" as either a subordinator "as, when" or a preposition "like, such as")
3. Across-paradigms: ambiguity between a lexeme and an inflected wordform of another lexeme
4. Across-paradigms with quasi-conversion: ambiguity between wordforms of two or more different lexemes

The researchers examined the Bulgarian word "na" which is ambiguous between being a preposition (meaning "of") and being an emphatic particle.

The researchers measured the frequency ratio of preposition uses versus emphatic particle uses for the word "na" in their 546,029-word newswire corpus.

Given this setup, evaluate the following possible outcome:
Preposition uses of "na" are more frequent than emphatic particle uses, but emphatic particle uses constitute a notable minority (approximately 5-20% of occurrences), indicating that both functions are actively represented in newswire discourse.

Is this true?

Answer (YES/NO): NO